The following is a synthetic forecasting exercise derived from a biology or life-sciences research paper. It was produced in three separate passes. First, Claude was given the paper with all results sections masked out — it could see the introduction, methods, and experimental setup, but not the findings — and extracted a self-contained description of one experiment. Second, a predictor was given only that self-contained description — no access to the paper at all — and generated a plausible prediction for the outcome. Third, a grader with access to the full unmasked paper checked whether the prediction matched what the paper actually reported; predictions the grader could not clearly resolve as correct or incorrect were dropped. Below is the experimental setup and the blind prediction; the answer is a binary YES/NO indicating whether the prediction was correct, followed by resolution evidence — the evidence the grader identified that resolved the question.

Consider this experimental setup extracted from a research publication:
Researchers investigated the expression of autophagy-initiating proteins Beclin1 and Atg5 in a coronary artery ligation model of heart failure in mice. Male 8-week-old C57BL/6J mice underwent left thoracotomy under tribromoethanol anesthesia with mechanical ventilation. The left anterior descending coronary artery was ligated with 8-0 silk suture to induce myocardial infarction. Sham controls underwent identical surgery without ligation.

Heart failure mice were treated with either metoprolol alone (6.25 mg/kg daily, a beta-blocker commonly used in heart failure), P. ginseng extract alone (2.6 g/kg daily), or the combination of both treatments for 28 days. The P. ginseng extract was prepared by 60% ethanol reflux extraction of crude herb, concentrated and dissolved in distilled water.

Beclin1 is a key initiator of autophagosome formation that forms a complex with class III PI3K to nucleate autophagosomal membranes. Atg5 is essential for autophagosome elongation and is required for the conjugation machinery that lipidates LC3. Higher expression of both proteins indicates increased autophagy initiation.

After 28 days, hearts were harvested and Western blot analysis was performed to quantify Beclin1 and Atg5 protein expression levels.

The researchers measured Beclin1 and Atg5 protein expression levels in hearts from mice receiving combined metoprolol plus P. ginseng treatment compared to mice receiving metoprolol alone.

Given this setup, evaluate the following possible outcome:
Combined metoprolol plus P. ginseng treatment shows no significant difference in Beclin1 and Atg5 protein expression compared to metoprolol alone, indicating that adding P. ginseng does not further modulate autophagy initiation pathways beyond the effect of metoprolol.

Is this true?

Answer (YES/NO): NO